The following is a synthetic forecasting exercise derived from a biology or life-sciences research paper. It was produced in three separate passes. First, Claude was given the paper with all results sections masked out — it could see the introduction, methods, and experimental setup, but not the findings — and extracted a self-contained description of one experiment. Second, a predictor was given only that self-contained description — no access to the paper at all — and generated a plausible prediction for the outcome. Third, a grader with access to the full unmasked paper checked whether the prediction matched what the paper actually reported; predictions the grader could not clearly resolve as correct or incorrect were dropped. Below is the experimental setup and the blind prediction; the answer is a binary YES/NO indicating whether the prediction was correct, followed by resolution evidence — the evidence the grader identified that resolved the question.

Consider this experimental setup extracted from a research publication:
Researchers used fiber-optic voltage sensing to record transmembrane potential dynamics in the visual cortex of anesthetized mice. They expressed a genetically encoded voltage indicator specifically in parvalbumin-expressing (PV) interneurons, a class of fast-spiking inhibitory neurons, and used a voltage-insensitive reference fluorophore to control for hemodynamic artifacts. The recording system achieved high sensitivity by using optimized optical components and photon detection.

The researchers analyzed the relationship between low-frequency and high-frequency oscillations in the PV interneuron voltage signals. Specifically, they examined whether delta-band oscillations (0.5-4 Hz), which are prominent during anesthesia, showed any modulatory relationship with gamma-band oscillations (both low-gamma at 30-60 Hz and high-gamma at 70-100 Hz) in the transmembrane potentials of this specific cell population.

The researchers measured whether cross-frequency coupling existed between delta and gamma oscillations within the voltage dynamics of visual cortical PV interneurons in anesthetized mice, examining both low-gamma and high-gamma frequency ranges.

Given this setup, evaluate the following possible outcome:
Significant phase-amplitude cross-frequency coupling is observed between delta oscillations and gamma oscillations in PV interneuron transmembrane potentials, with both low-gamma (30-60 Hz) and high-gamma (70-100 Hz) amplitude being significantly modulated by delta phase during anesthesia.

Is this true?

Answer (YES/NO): YES